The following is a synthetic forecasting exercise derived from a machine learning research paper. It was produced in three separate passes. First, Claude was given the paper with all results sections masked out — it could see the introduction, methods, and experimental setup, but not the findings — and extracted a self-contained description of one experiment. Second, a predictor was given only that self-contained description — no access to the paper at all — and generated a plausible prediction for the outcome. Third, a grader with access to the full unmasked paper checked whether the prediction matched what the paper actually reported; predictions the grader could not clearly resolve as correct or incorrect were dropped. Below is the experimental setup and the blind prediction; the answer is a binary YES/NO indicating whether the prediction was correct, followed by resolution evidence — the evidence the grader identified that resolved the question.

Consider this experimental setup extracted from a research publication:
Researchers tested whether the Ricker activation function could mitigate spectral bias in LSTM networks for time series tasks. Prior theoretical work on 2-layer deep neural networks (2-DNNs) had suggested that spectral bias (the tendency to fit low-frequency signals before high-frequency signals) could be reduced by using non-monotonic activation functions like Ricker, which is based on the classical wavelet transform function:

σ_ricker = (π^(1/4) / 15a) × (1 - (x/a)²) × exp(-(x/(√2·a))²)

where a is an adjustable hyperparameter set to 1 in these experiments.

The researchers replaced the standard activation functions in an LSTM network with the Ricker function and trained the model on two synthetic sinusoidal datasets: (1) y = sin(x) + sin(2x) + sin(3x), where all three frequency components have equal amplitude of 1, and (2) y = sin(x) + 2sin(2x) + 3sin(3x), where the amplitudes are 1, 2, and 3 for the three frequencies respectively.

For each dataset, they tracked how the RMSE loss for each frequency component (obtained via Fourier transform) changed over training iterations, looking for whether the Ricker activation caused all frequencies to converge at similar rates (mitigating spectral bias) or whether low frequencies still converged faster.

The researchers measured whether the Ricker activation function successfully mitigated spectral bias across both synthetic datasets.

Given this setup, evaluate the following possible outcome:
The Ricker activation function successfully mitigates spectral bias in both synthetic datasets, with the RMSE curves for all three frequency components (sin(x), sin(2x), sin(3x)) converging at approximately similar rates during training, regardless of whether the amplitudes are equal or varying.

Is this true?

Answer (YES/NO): NO